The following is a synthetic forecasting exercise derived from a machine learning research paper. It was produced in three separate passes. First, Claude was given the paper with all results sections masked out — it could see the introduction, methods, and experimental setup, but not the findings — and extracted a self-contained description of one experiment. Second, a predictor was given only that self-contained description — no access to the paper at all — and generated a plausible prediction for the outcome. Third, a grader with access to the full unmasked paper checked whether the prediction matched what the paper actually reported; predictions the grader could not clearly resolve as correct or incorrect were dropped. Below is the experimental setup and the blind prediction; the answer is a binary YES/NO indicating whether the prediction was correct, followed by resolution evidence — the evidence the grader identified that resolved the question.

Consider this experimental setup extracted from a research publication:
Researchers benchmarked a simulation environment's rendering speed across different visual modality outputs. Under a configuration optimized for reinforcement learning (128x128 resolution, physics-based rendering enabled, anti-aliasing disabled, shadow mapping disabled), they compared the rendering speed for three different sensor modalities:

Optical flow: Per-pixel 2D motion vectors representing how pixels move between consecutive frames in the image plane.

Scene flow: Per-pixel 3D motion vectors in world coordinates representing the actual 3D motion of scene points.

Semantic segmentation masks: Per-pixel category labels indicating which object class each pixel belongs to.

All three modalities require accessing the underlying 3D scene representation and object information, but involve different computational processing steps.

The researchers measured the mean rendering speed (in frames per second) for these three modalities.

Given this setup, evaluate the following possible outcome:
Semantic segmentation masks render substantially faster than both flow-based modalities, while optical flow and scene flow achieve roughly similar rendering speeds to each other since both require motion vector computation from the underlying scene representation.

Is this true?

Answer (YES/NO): NO